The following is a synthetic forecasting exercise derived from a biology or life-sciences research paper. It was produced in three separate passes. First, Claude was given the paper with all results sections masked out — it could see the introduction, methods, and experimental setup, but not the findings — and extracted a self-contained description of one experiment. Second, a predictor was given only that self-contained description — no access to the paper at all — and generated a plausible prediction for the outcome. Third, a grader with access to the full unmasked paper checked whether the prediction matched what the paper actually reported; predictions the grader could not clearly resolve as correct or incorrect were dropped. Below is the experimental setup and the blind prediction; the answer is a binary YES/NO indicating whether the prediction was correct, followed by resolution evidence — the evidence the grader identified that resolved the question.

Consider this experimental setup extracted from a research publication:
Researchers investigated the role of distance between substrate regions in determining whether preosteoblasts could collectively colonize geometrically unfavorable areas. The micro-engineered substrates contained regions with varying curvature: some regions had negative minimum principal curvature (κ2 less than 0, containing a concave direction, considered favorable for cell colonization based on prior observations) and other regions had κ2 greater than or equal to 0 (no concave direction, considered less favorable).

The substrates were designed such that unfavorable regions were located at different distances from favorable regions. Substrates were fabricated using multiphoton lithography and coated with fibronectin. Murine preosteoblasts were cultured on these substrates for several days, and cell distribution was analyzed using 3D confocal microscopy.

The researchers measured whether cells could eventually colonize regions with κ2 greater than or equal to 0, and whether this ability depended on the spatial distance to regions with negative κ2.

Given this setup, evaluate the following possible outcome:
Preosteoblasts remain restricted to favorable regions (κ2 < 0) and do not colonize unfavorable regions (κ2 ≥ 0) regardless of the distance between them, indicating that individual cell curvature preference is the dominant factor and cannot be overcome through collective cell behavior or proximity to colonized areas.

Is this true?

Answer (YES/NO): NO